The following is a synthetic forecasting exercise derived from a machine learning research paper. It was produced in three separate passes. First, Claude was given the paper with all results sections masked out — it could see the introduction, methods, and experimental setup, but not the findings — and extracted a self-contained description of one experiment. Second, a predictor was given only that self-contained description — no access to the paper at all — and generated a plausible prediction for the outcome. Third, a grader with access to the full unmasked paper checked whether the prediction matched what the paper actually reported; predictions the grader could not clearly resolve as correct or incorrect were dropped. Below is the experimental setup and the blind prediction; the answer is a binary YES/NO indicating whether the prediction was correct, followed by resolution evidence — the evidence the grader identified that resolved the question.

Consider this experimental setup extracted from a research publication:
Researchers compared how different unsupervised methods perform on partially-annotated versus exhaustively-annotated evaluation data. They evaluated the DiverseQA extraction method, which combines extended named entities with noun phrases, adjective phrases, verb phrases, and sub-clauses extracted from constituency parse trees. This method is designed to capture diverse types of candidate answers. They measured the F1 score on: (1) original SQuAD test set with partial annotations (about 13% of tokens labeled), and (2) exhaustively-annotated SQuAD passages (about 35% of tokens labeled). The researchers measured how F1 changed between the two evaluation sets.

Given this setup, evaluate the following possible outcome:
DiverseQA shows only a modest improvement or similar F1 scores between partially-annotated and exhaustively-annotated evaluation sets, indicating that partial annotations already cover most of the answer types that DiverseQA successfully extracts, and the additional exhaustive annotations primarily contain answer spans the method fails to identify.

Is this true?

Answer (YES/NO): NO